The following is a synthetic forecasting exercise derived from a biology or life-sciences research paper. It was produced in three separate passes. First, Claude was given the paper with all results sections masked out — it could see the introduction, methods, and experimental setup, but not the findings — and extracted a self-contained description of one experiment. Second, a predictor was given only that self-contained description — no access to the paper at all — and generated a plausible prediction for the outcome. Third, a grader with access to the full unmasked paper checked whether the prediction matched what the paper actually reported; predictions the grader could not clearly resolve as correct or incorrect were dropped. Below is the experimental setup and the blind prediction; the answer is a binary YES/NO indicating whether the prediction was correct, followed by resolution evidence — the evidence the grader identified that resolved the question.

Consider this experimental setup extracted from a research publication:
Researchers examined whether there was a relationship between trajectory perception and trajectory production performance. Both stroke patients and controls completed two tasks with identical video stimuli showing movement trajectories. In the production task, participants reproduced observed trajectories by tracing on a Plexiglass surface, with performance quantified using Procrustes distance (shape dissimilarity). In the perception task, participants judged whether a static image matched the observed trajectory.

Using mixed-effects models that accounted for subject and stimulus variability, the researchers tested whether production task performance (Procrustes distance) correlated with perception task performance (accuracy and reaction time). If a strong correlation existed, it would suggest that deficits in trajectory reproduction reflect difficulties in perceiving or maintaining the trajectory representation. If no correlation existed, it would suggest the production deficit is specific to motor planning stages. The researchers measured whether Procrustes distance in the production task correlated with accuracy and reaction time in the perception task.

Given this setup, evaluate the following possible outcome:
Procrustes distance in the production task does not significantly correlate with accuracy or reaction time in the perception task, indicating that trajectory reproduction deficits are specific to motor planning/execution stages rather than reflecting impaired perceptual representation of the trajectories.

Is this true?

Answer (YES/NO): YES